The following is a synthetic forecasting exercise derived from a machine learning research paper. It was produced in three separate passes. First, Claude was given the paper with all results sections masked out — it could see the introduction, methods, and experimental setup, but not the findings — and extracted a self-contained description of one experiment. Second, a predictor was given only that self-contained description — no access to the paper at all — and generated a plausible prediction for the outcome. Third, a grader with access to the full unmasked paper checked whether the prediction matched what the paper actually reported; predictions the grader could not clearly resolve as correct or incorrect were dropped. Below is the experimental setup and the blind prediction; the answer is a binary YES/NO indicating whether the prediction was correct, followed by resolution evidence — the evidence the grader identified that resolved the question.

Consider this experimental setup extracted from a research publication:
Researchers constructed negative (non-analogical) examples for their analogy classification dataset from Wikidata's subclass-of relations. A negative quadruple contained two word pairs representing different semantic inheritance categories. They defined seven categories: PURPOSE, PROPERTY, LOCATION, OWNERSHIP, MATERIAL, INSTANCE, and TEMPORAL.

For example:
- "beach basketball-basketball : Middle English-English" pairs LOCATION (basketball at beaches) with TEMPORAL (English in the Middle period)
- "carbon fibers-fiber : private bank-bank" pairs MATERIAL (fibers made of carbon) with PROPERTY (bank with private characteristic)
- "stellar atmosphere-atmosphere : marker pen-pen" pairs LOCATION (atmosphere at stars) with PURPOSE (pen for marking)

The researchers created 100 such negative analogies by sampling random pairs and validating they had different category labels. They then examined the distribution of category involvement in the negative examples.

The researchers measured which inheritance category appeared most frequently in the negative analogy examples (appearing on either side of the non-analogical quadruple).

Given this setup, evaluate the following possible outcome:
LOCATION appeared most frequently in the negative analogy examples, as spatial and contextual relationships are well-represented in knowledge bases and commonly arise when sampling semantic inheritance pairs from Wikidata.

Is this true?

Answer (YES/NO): NO